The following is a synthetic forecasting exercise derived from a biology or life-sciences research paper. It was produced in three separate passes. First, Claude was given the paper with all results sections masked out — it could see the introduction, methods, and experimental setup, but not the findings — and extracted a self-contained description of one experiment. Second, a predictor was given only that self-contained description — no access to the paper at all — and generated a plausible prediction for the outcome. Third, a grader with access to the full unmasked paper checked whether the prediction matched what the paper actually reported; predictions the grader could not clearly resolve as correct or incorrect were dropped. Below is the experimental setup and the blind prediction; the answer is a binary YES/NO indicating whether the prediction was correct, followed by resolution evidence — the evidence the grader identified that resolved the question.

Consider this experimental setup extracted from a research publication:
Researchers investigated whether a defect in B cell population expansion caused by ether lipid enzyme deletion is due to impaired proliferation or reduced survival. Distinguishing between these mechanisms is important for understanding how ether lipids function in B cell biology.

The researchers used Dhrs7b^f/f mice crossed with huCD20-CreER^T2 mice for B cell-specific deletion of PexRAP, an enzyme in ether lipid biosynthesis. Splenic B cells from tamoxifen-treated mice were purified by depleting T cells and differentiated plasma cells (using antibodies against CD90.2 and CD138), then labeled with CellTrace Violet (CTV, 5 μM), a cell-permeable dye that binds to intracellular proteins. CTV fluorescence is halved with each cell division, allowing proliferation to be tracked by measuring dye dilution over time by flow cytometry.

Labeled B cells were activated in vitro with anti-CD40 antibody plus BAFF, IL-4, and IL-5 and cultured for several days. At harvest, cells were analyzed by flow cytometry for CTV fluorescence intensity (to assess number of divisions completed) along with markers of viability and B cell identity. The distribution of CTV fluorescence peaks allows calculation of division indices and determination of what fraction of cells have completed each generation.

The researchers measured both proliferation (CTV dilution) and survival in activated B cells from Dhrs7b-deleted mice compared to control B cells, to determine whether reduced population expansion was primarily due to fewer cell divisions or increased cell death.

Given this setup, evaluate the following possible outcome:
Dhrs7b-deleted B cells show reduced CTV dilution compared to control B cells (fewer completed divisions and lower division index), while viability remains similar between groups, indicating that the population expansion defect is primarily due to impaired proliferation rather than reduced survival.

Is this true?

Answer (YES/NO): NO